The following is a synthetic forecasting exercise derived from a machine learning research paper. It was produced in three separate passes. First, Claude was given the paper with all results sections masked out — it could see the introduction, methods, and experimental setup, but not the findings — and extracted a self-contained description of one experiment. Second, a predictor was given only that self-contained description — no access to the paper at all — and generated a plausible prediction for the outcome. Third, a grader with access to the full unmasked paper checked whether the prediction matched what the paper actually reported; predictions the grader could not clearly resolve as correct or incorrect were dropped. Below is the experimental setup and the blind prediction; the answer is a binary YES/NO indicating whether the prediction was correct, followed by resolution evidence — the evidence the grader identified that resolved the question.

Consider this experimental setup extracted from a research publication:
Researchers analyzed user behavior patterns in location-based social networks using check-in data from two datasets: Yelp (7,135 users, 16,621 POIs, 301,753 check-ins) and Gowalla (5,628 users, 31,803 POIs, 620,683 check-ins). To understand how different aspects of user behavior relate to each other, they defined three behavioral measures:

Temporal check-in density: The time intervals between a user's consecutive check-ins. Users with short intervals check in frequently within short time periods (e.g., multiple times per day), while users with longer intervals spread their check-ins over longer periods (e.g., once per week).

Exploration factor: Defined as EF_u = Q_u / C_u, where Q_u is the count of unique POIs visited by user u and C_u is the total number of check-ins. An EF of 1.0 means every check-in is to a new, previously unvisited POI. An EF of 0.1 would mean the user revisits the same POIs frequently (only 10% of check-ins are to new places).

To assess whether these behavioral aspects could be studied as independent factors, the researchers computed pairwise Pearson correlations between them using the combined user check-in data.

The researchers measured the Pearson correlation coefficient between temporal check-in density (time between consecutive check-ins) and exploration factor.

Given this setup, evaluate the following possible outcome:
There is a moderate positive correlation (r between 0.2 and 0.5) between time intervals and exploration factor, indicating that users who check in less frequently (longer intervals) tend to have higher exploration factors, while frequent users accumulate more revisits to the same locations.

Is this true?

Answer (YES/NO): NO